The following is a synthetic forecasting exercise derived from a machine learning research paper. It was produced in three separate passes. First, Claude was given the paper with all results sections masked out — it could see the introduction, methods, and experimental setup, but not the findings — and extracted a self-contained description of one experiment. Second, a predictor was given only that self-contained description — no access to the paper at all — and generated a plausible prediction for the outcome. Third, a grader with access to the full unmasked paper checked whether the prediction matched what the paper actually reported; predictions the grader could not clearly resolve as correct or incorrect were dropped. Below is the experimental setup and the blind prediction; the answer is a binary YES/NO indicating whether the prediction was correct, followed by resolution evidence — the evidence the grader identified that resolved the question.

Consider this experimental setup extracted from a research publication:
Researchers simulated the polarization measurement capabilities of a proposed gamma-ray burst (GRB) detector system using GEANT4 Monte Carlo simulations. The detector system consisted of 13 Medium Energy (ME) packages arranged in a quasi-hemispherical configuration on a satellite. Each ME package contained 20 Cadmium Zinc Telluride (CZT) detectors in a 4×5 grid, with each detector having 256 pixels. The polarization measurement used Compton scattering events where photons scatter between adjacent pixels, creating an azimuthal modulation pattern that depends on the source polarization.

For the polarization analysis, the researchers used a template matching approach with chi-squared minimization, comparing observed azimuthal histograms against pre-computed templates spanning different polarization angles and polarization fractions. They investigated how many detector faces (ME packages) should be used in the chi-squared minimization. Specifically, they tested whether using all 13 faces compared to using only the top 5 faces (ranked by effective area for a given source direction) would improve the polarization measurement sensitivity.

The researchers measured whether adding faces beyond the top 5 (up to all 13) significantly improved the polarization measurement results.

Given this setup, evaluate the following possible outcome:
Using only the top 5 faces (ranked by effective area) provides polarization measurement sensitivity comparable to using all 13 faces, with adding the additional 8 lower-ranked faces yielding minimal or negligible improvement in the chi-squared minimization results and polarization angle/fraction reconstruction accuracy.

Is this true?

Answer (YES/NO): YES